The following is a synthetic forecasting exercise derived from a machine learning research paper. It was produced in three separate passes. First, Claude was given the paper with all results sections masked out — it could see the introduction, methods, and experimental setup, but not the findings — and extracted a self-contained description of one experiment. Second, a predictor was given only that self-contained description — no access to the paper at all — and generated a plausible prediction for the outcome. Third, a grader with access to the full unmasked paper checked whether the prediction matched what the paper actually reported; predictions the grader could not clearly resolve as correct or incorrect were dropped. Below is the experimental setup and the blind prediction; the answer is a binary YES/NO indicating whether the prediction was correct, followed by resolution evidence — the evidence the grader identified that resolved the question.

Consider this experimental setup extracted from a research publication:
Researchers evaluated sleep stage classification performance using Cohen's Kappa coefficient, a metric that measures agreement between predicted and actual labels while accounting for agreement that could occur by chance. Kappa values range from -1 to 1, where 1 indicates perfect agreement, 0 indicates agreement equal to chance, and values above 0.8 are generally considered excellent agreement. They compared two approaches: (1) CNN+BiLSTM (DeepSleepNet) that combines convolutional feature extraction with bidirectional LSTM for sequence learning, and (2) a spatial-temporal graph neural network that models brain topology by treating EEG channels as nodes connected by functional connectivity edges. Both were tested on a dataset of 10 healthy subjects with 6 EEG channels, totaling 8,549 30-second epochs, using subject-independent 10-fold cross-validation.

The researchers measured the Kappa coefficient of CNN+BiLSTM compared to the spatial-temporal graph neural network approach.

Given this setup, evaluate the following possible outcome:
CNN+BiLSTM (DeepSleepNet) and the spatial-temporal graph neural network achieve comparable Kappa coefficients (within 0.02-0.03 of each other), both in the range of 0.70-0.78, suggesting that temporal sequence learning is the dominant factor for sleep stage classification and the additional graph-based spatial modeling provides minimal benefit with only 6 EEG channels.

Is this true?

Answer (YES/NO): YES